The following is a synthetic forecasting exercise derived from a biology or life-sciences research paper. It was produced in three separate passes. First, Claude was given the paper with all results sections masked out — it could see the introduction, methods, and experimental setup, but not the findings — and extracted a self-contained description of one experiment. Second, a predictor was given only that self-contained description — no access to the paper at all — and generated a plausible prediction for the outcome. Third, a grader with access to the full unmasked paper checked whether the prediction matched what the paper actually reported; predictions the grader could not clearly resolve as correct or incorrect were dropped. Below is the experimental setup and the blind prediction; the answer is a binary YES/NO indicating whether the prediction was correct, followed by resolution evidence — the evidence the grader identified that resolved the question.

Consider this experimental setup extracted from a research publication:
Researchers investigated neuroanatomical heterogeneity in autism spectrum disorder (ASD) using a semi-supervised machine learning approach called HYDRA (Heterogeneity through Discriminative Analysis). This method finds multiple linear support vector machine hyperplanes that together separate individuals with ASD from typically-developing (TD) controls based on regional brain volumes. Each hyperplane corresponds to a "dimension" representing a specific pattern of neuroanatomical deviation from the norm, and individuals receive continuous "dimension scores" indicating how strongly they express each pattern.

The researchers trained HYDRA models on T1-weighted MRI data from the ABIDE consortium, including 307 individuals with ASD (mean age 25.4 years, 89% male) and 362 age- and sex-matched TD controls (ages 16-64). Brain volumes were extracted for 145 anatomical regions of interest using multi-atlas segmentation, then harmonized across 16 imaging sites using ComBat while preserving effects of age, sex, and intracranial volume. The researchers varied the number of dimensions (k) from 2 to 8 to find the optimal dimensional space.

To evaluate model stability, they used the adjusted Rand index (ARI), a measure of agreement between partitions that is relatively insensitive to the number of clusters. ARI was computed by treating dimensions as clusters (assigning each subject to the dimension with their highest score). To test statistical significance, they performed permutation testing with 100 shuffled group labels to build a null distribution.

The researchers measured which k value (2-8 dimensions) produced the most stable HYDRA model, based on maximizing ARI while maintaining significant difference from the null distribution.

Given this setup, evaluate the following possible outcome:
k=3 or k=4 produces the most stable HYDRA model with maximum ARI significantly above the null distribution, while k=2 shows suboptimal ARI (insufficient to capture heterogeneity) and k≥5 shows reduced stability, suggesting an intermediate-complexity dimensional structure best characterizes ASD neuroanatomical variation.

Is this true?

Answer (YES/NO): YES